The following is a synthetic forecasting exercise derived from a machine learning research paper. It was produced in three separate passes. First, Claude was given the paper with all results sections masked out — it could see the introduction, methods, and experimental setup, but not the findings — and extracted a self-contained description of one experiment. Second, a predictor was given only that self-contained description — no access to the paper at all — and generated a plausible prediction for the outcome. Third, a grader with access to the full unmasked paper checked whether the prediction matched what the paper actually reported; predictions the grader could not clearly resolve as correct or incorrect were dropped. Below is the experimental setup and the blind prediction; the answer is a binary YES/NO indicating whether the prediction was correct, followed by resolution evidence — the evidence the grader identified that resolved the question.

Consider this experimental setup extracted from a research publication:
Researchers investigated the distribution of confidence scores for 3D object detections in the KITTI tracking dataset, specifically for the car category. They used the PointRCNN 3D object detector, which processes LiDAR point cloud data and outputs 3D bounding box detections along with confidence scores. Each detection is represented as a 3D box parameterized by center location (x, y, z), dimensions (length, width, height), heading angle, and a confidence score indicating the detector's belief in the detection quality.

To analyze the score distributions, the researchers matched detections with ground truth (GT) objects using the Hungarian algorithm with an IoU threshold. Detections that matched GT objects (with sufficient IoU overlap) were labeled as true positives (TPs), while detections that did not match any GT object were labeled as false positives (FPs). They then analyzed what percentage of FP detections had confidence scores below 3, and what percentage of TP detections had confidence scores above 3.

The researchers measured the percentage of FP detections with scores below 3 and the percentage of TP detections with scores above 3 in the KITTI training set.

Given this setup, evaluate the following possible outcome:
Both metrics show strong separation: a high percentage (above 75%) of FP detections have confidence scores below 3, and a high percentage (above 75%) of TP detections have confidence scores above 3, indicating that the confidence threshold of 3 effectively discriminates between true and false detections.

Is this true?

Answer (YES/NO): YES